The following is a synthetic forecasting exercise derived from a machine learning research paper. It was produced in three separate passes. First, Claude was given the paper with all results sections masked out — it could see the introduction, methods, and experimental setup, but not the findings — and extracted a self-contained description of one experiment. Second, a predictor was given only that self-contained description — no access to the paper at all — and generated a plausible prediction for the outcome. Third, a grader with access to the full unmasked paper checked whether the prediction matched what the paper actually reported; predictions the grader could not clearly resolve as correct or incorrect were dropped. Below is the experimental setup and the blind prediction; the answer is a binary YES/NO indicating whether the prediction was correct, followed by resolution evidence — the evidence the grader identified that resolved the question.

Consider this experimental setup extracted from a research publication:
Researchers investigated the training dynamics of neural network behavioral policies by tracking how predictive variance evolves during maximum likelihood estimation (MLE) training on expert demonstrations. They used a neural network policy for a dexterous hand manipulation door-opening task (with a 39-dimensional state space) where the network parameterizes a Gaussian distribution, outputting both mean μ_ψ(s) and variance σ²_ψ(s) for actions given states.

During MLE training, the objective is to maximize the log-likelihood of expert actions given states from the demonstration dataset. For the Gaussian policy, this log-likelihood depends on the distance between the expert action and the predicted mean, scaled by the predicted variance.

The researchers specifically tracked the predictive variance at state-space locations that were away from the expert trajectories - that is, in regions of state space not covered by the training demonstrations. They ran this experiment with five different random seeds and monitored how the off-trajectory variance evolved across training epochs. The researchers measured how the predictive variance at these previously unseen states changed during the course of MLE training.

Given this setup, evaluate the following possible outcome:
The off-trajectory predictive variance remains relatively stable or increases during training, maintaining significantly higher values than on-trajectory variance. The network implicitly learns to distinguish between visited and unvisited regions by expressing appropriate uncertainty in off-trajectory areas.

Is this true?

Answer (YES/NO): NO